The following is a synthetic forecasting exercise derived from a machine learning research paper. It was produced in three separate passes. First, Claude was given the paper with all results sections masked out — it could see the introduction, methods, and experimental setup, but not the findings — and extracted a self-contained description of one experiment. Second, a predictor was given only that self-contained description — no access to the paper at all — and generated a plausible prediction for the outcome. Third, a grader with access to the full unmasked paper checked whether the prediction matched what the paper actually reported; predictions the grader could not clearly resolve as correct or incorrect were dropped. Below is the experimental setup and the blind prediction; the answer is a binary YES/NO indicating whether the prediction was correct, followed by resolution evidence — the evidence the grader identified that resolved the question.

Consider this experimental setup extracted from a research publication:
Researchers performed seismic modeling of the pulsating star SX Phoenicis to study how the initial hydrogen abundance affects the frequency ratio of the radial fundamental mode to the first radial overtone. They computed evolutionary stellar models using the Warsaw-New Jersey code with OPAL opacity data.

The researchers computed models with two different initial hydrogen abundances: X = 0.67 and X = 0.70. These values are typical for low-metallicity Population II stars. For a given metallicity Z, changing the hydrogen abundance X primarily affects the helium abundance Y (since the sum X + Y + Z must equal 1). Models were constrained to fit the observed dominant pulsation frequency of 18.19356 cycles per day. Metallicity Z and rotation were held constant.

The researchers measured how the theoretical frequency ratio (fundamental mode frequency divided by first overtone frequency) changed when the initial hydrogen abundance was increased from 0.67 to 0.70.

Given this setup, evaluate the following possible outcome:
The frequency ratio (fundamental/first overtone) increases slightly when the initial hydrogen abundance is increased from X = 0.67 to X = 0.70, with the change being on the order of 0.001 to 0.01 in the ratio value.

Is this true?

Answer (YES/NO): NO